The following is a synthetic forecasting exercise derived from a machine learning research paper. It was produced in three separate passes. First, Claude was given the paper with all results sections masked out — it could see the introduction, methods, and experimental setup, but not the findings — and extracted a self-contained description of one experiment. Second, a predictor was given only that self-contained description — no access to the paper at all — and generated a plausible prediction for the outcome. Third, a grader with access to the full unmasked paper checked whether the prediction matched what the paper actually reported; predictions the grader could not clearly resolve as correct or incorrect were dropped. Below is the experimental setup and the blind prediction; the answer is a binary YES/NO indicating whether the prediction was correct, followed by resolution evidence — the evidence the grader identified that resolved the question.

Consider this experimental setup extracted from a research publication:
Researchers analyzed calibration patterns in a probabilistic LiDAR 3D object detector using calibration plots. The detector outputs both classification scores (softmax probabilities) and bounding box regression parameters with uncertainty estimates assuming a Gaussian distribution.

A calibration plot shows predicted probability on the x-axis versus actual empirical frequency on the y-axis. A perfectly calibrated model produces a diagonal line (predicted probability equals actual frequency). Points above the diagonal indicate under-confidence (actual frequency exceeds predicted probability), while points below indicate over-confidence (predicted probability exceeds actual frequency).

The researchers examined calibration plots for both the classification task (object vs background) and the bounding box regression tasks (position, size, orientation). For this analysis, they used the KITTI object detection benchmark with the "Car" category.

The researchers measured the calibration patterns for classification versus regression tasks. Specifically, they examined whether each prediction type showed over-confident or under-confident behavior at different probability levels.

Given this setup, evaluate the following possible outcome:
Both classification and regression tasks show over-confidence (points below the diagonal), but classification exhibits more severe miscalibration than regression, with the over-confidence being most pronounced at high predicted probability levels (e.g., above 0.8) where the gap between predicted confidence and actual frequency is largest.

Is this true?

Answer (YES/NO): NO